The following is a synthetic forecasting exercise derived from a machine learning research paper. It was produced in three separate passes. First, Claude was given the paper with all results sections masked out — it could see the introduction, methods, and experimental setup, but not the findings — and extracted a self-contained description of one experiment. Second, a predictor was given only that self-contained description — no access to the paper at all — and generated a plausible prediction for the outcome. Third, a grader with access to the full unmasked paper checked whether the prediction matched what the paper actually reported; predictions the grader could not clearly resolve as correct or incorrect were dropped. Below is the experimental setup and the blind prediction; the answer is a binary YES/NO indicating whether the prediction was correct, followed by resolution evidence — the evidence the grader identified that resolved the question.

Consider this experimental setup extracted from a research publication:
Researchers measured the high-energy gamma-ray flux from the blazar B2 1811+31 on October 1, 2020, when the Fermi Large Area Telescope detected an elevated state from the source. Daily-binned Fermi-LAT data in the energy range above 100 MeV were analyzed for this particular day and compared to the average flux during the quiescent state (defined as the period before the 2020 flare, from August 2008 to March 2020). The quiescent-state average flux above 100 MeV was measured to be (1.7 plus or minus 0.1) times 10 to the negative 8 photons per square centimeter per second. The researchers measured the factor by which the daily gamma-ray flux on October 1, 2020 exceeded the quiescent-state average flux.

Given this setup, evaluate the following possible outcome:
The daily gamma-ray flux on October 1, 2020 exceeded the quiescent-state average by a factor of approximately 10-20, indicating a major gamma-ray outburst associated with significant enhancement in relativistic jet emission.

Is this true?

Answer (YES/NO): YES